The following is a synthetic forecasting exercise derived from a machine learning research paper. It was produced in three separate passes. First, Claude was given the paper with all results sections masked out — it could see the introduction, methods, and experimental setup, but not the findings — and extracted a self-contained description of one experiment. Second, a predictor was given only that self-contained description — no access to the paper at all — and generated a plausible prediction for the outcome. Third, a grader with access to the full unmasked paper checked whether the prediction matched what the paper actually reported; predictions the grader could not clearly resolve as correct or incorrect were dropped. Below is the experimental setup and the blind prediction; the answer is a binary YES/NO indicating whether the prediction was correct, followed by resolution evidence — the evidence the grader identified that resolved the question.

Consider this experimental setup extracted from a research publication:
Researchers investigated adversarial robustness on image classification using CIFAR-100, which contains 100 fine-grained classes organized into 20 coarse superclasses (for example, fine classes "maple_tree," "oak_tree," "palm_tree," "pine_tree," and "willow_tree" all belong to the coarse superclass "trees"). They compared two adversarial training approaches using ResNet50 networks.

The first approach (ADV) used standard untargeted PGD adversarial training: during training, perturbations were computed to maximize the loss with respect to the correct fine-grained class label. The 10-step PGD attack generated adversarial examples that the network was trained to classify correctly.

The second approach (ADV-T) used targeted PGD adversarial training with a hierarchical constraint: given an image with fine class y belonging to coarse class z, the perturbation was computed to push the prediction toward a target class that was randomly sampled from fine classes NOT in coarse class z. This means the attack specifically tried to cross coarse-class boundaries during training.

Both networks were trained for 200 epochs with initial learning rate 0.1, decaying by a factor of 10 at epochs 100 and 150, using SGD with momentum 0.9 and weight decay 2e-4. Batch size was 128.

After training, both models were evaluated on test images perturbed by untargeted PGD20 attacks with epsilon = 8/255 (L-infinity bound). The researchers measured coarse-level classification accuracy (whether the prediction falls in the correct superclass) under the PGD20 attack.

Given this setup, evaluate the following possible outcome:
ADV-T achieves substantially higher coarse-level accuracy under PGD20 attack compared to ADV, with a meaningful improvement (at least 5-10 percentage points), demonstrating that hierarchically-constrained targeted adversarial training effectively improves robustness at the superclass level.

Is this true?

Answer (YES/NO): NO